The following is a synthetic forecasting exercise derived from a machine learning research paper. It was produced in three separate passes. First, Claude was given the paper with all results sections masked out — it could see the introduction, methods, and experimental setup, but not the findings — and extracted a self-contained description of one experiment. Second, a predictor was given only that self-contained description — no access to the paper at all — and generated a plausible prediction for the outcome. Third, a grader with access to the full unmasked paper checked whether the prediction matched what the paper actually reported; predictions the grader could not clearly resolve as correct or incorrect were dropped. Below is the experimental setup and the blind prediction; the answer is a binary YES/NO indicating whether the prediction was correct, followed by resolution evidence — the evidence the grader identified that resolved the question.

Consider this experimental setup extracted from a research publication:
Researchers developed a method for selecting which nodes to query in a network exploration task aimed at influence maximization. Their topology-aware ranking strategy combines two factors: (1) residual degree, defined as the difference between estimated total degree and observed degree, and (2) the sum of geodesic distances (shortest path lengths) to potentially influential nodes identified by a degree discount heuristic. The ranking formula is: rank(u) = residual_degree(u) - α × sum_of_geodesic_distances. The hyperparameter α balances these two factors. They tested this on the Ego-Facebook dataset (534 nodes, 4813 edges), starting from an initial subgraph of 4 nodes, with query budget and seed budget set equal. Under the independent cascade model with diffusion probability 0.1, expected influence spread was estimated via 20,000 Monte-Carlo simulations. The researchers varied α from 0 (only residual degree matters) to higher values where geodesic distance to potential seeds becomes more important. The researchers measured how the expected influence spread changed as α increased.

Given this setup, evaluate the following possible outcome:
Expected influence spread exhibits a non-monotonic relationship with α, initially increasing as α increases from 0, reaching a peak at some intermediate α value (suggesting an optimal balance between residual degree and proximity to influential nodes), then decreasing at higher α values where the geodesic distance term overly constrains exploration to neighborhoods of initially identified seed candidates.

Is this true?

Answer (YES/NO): NO